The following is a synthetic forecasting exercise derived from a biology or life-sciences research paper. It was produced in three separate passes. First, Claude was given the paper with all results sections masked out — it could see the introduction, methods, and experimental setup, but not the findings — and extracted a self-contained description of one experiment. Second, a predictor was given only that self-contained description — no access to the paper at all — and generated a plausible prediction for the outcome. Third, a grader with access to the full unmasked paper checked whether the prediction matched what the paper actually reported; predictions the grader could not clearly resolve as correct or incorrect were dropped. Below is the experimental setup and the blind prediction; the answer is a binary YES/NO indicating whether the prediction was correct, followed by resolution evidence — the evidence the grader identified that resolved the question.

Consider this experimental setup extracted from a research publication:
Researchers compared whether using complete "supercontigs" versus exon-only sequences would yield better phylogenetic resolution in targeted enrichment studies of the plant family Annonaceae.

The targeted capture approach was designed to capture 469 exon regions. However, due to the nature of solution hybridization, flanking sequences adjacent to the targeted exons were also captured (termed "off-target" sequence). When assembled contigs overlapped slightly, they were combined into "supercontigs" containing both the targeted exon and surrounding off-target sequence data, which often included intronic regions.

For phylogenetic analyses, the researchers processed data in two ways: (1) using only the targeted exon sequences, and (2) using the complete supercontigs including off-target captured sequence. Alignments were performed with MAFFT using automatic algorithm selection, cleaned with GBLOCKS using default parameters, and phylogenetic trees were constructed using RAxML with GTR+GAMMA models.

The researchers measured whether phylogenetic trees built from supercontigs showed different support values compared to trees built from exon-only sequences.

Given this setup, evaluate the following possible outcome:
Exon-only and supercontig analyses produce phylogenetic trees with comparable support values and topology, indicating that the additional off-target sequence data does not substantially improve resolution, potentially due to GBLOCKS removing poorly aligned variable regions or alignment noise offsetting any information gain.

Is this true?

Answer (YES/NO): NO